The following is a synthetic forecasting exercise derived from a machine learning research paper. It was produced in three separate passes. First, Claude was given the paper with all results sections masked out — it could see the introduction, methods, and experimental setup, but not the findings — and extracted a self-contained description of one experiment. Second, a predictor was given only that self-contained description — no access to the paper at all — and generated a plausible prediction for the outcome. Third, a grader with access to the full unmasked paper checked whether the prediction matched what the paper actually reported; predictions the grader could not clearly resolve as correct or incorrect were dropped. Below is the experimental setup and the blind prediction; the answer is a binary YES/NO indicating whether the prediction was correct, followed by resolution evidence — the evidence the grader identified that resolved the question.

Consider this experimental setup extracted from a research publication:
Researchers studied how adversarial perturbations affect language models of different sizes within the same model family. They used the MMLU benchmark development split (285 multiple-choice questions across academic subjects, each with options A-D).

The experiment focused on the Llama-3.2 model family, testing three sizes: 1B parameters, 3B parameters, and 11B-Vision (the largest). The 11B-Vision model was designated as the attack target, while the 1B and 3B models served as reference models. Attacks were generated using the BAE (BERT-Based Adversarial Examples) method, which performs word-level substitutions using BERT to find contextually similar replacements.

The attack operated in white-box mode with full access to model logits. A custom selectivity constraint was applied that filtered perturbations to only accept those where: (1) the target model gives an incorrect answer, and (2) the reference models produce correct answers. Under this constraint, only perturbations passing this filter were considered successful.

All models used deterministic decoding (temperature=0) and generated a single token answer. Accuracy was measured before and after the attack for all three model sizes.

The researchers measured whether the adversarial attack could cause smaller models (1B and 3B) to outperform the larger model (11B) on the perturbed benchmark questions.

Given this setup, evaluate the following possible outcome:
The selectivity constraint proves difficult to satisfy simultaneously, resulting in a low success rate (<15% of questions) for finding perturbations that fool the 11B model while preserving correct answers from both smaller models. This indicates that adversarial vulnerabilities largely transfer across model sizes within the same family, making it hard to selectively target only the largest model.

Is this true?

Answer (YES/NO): NO